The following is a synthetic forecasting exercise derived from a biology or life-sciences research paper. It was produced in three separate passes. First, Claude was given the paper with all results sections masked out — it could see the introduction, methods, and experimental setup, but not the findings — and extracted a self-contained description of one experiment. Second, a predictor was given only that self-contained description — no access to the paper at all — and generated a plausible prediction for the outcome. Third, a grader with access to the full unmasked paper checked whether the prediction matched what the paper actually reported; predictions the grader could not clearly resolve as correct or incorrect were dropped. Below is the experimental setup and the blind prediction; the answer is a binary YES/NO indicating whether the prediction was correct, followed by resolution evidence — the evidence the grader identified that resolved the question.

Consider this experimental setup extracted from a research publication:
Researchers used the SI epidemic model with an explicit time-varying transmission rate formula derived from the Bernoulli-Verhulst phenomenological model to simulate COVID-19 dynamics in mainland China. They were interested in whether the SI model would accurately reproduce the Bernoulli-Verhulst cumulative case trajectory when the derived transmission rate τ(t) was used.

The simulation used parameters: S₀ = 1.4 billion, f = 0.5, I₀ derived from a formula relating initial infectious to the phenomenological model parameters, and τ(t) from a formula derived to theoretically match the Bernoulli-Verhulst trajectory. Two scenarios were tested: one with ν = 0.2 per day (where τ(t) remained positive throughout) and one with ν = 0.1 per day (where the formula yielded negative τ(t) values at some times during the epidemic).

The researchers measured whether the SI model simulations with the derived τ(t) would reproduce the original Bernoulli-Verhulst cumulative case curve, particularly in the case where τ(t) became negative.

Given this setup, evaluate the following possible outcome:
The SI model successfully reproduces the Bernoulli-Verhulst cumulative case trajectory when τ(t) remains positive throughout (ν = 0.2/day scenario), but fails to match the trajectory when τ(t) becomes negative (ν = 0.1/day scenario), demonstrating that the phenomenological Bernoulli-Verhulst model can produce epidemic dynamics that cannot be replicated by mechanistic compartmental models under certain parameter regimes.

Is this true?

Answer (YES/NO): NO